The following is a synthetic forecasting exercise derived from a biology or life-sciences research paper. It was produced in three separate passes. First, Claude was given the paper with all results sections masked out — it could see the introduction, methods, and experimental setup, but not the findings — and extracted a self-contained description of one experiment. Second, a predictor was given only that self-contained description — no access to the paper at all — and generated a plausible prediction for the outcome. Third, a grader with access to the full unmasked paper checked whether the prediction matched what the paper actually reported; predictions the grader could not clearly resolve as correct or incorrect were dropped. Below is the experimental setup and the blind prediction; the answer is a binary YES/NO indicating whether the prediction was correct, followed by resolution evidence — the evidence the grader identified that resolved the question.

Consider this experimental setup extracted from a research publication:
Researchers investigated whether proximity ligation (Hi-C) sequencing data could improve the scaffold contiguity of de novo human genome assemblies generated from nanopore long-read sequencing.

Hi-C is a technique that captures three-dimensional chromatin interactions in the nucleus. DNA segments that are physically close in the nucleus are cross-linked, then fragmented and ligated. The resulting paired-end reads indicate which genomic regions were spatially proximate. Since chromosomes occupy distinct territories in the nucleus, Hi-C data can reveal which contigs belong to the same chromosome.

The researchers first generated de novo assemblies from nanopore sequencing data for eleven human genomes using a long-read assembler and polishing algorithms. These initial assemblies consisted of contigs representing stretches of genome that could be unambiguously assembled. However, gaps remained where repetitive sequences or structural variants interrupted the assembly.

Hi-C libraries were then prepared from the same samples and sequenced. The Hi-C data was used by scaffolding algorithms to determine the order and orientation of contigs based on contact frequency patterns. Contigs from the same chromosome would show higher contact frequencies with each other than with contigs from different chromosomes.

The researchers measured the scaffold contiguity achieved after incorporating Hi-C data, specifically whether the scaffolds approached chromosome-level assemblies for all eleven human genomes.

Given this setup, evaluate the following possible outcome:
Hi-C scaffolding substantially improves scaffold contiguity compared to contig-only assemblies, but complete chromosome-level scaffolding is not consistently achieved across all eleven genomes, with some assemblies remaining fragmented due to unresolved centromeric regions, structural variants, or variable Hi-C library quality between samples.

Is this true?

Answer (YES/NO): NO